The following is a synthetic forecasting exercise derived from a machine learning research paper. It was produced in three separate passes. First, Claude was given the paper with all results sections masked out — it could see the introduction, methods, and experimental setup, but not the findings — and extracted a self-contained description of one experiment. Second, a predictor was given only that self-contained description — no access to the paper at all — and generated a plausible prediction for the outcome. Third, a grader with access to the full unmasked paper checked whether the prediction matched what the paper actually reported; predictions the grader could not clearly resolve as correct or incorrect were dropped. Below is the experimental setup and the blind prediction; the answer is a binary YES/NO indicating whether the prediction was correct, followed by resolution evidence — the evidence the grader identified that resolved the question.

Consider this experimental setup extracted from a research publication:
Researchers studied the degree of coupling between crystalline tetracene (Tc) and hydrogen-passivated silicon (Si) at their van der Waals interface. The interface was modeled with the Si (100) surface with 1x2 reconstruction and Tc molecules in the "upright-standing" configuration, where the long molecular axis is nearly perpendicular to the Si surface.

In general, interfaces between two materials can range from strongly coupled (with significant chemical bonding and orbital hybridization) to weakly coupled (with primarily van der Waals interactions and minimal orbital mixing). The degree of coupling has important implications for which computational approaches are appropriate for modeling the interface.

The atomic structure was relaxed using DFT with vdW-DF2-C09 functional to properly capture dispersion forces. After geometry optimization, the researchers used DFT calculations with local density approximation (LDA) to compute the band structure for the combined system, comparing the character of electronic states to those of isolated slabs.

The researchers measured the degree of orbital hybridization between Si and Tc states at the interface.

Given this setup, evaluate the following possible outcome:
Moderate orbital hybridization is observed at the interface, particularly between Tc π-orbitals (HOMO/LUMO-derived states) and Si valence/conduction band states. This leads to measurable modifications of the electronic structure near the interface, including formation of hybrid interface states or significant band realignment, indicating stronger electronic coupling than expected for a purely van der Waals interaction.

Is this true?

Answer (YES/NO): NO